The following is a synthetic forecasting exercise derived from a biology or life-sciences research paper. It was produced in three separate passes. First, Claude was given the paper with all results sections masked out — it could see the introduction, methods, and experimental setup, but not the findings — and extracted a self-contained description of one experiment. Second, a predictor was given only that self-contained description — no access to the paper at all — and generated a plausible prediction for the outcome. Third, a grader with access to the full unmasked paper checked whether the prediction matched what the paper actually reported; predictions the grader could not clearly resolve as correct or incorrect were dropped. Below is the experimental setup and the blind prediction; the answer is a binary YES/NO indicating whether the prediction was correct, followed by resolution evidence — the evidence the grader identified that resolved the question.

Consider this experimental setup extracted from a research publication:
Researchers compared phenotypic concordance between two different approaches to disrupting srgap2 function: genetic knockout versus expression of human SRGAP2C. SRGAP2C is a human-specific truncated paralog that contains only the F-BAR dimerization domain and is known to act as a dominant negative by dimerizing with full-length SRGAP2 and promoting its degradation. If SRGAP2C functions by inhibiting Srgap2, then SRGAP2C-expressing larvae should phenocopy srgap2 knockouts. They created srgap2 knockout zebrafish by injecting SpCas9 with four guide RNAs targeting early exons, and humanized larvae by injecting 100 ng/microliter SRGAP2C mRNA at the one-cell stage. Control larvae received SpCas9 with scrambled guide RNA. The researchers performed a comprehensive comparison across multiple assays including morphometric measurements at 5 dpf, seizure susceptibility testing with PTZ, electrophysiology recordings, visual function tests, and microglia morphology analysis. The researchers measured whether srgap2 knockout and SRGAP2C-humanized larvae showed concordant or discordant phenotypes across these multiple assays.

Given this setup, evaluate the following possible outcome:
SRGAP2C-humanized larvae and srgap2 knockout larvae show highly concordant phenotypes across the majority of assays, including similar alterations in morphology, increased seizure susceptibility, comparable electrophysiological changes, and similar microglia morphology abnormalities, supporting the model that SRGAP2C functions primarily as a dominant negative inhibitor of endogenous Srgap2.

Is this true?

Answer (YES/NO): NO